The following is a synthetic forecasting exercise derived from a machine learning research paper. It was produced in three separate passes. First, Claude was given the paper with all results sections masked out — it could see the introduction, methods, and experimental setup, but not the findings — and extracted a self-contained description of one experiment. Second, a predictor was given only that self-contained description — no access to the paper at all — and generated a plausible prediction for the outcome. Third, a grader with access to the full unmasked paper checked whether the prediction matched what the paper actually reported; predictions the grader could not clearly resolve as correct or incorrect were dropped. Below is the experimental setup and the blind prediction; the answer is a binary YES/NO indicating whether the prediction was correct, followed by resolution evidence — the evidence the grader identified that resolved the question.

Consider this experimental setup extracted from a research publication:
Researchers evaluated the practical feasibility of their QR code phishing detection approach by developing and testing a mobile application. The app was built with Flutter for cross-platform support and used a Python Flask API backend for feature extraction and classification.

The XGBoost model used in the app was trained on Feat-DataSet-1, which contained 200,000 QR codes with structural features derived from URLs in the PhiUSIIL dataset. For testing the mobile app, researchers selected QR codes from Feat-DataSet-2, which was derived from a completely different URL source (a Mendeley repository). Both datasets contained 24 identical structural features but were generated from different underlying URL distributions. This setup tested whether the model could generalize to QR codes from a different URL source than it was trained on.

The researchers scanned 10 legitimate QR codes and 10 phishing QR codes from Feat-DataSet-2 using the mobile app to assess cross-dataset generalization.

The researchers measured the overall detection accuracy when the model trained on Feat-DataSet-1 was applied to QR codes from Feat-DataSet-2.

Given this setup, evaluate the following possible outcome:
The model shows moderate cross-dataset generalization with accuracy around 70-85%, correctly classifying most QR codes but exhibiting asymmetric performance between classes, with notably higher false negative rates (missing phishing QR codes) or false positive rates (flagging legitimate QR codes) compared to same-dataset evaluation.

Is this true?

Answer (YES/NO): NO